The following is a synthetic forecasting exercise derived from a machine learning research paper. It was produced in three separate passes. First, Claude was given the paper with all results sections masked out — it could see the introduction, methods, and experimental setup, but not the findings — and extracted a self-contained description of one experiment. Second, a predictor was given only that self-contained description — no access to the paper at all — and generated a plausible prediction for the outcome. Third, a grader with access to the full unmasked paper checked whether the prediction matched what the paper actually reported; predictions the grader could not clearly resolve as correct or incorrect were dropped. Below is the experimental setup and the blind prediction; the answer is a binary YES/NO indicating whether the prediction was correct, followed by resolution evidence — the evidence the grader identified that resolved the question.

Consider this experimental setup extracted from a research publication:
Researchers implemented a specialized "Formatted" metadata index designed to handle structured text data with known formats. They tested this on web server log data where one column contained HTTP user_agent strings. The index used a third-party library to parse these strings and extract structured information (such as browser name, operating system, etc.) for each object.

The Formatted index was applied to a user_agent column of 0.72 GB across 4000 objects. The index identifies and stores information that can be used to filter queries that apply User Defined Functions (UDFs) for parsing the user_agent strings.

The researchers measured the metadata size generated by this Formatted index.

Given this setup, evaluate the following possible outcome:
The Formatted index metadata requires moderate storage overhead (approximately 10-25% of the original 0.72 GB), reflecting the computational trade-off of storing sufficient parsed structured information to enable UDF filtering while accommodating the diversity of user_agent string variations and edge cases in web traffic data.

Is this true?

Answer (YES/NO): NO